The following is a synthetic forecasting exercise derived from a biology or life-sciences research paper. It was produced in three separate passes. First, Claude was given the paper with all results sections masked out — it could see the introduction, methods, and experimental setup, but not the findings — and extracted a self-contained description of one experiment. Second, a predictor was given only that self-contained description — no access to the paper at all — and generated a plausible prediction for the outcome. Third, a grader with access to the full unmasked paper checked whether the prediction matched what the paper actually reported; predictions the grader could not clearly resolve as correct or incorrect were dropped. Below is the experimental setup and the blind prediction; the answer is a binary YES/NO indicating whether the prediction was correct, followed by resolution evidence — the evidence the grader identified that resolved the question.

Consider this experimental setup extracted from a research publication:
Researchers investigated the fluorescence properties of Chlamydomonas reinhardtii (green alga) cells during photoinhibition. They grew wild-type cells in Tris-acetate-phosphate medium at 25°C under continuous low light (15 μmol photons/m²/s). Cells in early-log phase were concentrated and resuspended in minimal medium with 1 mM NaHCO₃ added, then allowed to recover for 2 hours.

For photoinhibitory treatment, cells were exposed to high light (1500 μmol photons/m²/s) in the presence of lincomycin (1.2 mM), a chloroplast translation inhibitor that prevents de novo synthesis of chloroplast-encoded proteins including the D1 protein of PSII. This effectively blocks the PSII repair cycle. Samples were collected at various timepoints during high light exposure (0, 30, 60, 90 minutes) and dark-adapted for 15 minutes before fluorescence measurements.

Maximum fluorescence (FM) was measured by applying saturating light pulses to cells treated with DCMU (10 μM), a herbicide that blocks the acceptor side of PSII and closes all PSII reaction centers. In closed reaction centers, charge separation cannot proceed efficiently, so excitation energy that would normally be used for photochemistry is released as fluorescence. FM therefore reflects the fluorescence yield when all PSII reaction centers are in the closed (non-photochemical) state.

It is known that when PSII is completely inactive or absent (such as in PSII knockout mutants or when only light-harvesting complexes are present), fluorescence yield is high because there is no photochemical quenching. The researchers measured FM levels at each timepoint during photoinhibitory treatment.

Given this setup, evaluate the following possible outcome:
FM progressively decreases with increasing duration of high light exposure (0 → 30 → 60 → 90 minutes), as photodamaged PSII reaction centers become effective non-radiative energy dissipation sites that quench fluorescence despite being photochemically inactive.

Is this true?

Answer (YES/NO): YES